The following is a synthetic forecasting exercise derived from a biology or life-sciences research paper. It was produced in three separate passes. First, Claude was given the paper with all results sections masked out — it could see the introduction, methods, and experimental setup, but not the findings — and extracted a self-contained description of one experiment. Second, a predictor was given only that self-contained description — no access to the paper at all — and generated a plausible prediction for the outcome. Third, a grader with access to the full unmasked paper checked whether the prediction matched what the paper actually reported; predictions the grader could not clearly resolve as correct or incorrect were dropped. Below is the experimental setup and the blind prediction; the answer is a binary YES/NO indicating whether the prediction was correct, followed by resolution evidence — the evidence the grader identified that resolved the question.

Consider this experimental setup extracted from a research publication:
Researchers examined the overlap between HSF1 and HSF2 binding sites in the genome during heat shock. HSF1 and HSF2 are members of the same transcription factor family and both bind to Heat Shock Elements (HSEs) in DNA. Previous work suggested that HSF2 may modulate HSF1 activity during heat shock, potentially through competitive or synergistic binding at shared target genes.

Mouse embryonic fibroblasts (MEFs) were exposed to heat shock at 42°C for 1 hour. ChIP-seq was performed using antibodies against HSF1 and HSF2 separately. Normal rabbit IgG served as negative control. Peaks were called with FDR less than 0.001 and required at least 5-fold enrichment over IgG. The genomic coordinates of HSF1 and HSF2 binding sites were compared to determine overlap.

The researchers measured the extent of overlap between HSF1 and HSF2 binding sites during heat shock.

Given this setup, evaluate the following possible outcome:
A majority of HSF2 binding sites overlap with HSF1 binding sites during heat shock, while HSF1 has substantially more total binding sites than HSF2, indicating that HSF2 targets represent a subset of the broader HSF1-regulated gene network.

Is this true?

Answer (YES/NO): YES